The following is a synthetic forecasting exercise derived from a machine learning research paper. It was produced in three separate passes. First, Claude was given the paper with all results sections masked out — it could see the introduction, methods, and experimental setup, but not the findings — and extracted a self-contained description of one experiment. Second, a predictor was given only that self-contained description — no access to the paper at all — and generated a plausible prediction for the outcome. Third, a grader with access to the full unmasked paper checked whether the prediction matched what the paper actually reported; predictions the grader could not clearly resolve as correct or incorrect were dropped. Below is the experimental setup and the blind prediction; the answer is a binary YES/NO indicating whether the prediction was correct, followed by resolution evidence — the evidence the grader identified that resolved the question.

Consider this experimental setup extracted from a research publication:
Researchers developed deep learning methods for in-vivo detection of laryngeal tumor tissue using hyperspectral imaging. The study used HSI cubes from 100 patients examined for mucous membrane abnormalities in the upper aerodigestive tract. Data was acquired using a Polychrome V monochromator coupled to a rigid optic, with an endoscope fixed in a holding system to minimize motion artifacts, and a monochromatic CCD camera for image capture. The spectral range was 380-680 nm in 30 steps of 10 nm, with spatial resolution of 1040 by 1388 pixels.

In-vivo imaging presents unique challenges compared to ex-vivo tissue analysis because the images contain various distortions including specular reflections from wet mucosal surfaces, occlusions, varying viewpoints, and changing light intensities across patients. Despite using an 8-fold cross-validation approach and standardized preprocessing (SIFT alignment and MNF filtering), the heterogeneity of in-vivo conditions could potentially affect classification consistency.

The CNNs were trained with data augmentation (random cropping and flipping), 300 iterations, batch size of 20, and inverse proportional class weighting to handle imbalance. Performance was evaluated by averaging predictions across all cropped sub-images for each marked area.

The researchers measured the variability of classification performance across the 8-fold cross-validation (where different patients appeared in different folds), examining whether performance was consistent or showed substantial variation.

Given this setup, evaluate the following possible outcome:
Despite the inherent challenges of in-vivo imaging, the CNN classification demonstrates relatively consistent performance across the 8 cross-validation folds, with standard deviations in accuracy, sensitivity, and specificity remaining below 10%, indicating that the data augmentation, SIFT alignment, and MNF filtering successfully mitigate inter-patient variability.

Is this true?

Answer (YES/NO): NO